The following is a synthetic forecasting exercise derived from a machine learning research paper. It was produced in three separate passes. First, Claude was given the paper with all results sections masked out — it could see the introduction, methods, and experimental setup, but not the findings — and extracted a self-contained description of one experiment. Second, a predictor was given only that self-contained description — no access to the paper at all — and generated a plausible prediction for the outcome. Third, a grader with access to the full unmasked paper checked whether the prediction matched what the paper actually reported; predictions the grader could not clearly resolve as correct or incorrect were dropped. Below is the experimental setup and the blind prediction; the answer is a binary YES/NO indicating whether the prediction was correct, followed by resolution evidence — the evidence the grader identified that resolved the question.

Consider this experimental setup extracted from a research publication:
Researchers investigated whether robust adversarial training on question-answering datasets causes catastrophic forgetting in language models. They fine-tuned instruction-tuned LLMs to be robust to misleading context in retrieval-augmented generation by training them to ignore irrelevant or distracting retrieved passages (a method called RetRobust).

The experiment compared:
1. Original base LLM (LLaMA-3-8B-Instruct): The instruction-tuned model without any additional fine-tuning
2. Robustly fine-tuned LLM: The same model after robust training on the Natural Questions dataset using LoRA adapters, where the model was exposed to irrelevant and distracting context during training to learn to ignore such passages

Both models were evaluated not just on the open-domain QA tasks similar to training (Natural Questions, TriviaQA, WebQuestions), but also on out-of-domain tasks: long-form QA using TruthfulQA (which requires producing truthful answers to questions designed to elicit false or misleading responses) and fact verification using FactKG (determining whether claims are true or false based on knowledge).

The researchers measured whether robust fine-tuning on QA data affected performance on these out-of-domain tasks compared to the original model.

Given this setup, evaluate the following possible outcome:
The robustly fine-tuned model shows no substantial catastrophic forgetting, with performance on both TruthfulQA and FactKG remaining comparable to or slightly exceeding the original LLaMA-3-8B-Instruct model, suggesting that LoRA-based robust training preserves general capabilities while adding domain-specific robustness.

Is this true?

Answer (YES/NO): NO